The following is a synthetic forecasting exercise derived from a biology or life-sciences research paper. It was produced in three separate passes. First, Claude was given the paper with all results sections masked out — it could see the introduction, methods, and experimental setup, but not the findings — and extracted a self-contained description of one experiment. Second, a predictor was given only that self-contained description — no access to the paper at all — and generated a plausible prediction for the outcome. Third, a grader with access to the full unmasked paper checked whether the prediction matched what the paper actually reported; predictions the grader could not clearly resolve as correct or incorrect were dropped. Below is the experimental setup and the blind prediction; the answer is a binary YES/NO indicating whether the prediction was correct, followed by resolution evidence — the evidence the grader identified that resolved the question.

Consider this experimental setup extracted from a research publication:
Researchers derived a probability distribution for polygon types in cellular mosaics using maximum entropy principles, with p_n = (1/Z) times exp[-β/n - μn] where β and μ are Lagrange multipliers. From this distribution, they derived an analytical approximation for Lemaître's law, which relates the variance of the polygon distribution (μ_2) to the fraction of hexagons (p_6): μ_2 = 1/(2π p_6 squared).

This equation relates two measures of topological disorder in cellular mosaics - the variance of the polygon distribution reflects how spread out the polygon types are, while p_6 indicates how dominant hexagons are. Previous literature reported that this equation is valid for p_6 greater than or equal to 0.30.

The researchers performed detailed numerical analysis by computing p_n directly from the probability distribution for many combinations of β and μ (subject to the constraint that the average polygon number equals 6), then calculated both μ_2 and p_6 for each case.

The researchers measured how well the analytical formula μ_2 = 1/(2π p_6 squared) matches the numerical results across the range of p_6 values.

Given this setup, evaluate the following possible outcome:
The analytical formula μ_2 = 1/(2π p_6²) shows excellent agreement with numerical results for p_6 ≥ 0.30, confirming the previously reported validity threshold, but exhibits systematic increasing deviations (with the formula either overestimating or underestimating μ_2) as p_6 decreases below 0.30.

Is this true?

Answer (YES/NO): NO